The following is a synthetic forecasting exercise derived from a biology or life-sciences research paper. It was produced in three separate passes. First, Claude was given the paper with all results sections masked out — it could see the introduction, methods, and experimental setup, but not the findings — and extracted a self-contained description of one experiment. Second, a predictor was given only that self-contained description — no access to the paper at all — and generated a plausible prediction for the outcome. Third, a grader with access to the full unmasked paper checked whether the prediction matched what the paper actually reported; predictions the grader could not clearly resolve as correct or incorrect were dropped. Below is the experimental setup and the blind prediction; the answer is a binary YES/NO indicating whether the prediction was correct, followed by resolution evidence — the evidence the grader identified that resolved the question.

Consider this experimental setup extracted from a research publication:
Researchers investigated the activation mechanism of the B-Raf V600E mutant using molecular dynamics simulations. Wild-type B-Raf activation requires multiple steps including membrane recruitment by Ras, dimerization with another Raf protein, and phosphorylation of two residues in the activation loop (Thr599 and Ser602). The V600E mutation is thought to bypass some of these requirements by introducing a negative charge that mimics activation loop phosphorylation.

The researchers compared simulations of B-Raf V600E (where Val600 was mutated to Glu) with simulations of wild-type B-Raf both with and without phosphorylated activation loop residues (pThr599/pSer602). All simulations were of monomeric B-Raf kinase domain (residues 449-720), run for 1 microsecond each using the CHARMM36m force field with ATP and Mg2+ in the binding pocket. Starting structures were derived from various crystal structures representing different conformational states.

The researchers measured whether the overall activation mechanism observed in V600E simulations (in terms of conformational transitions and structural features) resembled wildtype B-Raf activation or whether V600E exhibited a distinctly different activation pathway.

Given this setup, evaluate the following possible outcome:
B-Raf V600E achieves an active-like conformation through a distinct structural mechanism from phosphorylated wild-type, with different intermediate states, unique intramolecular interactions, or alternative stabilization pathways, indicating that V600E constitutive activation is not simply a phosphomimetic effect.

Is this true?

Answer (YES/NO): NO